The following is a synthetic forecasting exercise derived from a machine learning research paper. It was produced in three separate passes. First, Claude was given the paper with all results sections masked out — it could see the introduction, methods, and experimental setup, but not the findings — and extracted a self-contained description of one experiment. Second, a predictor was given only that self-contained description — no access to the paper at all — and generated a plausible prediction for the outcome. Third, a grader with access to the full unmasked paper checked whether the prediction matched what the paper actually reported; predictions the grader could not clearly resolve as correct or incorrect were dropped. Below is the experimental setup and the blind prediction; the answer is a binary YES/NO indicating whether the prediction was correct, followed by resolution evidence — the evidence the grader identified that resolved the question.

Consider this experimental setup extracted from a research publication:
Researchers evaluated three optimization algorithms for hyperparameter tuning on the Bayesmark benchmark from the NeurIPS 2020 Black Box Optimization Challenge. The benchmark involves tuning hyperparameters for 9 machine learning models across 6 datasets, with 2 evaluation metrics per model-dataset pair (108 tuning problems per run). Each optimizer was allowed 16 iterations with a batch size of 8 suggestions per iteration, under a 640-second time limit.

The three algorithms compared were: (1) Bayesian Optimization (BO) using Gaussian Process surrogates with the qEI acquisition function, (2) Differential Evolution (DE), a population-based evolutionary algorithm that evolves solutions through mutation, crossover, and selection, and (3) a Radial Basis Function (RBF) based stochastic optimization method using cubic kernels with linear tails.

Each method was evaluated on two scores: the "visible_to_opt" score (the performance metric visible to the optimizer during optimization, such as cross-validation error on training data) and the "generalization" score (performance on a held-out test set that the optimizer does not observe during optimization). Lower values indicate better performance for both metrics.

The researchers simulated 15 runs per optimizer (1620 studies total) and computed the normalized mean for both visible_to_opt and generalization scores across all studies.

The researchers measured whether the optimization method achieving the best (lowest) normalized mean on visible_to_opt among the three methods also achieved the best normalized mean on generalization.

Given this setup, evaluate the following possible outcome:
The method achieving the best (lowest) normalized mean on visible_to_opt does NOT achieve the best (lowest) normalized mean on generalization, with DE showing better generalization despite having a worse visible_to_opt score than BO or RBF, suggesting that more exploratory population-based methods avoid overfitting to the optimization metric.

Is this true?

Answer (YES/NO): NO